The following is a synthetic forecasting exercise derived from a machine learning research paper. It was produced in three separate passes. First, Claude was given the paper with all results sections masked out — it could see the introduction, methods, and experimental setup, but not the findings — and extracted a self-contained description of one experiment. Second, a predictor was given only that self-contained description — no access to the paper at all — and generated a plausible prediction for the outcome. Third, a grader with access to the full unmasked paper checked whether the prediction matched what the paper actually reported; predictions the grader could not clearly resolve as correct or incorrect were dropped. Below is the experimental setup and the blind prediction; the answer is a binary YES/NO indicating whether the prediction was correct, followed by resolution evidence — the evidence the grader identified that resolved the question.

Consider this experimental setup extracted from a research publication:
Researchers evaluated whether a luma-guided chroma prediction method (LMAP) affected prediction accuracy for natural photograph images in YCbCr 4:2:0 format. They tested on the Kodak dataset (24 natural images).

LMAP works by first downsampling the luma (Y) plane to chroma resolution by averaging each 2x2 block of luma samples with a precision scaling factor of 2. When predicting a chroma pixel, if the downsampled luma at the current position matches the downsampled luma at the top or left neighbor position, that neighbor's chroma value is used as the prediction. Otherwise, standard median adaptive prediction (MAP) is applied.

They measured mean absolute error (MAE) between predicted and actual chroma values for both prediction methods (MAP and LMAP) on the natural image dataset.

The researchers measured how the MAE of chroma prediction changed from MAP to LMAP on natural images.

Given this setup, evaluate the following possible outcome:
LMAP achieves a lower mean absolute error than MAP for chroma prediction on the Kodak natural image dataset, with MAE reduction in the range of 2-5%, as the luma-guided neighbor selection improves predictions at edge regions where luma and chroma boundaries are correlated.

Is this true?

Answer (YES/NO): NO